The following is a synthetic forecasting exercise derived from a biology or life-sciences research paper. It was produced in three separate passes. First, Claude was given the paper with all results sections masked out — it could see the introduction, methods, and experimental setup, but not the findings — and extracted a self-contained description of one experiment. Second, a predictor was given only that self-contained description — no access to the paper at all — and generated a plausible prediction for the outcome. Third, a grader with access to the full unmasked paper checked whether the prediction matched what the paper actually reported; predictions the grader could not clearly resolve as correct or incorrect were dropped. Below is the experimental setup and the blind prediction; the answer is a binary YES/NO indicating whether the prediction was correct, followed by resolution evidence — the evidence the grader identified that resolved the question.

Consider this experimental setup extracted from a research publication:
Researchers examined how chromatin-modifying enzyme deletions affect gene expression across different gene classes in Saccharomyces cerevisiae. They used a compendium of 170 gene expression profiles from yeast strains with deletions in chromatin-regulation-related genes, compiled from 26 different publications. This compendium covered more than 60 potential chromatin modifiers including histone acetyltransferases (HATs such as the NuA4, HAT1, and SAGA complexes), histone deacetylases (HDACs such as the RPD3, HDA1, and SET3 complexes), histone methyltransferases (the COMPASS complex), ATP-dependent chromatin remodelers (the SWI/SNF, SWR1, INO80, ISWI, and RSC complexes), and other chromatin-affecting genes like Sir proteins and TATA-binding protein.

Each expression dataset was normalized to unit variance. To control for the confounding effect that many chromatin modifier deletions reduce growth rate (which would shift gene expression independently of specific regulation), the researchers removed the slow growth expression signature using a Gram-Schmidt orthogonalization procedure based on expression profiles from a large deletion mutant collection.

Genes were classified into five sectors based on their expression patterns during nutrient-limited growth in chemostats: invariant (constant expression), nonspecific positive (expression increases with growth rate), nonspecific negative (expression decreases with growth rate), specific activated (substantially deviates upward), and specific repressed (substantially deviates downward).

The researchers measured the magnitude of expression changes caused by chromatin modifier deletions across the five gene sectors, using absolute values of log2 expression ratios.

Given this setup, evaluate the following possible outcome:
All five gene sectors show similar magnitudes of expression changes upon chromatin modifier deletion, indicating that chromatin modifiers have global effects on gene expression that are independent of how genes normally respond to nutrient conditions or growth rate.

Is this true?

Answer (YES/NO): NO